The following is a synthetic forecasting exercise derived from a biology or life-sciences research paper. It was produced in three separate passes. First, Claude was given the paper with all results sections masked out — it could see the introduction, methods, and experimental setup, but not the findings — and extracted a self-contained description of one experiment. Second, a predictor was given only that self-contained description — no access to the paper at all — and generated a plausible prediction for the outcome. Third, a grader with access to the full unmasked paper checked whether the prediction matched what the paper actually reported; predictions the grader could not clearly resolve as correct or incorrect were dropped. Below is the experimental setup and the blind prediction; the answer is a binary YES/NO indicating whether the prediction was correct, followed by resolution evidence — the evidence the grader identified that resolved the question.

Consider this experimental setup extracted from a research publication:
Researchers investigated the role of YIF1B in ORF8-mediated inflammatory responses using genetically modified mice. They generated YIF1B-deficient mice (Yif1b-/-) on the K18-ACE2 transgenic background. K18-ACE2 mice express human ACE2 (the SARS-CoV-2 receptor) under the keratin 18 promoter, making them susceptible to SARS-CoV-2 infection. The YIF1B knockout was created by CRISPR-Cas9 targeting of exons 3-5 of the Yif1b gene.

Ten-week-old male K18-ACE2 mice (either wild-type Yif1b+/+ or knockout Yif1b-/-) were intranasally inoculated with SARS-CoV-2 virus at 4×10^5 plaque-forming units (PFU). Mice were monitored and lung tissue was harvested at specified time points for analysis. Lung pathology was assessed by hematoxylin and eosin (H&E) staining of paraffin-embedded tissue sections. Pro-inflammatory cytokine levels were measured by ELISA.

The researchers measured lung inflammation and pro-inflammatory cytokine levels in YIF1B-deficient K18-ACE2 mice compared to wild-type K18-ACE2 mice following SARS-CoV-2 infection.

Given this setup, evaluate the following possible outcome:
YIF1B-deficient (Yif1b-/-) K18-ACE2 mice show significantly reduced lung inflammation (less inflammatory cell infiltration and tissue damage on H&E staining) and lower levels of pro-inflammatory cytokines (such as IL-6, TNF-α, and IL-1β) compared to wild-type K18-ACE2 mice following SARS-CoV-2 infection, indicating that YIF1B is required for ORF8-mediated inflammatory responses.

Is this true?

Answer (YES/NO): YES